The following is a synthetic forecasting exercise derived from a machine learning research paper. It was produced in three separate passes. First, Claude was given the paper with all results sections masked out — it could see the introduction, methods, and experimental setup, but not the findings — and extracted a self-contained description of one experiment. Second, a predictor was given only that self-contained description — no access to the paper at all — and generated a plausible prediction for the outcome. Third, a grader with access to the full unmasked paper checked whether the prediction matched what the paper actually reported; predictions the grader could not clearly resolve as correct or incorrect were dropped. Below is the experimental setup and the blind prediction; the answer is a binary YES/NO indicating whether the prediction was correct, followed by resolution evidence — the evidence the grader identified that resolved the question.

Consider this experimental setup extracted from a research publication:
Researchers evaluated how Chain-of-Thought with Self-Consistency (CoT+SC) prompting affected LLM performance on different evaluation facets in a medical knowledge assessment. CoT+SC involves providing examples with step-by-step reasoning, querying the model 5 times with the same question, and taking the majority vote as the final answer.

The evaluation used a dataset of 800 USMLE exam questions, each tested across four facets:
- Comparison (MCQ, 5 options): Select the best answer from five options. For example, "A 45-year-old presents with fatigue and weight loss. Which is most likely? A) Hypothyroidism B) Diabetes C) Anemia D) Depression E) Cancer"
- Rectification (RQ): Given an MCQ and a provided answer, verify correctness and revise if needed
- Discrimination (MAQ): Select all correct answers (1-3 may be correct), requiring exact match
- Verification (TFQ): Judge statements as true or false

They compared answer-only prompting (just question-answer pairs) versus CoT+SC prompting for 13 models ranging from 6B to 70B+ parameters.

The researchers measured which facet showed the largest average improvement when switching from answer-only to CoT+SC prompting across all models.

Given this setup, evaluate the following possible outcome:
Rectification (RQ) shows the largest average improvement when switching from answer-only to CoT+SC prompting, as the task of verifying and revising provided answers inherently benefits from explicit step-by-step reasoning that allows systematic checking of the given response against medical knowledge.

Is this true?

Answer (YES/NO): NO